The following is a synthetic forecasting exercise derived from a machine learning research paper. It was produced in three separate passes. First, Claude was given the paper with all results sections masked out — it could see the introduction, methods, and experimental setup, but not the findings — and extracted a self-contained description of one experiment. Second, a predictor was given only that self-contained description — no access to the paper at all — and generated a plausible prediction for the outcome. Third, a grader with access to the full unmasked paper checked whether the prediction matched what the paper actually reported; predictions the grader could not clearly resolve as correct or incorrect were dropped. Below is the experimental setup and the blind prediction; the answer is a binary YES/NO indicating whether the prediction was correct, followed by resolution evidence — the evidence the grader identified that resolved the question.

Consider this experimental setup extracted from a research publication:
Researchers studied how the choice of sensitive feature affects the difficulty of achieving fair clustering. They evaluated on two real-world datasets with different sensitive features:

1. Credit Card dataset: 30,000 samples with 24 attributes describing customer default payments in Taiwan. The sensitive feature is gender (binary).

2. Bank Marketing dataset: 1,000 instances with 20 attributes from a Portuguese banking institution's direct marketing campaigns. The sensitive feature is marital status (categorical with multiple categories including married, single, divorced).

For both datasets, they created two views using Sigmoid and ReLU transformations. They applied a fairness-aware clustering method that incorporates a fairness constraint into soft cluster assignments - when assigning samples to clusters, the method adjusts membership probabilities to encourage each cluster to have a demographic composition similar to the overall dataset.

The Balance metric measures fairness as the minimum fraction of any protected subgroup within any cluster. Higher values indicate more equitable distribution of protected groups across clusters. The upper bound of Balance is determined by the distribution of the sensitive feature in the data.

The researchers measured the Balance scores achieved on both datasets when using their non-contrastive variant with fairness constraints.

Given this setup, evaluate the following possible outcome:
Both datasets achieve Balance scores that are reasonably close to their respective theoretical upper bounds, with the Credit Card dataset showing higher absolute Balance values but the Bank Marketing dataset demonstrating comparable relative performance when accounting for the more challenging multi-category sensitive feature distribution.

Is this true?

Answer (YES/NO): NO